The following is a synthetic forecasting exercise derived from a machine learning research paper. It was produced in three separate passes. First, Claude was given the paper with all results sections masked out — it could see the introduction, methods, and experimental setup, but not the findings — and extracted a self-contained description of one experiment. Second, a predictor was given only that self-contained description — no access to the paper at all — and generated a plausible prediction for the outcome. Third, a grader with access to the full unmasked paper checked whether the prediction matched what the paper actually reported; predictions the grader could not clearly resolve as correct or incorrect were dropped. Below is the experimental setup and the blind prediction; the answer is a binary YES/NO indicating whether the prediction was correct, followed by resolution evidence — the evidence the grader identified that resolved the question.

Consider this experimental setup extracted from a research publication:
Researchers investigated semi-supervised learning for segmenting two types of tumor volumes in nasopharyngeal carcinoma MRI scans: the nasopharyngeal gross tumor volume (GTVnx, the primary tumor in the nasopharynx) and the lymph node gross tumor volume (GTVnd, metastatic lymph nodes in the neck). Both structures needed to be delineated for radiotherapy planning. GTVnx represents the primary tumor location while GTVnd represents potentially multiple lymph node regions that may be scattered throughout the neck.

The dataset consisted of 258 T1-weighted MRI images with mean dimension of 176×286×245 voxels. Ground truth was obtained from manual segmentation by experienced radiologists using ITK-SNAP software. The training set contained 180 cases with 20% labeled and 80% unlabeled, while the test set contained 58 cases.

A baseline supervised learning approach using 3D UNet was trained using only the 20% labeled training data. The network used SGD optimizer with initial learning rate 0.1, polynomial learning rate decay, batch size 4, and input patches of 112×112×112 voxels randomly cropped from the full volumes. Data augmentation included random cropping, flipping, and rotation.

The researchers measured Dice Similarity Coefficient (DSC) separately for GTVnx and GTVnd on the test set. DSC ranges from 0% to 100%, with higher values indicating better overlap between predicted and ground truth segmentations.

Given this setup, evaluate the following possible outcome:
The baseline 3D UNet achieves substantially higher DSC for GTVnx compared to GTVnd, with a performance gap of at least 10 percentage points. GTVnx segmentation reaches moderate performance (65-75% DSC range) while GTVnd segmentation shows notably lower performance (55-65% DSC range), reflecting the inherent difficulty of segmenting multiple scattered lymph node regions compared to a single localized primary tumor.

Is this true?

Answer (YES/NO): NO